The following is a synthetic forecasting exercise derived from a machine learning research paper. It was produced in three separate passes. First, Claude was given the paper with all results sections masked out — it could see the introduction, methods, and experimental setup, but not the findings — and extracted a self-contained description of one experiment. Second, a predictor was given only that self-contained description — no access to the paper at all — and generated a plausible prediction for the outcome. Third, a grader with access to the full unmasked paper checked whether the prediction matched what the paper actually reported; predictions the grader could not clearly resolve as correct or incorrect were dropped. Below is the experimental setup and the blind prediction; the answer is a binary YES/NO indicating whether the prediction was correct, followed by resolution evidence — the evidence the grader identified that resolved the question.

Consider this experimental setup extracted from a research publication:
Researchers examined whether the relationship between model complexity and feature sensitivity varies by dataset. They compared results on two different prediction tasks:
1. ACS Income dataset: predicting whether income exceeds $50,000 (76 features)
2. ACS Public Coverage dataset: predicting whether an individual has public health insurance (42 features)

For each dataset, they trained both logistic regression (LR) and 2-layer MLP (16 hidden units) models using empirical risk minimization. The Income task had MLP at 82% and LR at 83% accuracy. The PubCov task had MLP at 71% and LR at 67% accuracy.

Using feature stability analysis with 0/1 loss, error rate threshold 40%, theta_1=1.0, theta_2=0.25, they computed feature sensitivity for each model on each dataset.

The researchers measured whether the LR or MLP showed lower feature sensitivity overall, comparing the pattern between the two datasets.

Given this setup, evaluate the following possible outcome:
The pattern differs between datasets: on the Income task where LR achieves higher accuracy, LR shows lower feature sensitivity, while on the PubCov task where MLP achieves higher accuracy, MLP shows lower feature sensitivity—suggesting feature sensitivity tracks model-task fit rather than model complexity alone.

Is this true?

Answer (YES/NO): YES